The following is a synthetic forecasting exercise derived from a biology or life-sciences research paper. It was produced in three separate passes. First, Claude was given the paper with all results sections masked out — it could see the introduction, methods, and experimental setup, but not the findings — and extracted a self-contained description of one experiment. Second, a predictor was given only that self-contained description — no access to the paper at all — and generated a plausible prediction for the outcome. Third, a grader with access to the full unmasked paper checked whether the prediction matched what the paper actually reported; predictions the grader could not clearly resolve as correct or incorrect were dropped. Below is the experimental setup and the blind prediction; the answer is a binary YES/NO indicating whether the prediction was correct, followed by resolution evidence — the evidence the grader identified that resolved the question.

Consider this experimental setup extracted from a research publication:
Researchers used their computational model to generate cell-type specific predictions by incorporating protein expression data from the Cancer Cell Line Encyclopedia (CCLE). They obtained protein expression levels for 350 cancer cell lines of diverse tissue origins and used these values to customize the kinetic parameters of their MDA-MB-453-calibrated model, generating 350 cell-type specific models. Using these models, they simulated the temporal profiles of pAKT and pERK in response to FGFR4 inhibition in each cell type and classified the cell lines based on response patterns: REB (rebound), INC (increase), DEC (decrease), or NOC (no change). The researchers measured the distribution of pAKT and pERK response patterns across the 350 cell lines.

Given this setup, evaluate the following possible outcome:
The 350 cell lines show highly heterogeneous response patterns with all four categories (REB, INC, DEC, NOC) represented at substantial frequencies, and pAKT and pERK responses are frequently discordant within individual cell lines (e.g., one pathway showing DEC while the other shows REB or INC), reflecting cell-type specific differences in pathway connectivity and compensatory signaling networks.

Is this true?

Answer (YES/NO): NO